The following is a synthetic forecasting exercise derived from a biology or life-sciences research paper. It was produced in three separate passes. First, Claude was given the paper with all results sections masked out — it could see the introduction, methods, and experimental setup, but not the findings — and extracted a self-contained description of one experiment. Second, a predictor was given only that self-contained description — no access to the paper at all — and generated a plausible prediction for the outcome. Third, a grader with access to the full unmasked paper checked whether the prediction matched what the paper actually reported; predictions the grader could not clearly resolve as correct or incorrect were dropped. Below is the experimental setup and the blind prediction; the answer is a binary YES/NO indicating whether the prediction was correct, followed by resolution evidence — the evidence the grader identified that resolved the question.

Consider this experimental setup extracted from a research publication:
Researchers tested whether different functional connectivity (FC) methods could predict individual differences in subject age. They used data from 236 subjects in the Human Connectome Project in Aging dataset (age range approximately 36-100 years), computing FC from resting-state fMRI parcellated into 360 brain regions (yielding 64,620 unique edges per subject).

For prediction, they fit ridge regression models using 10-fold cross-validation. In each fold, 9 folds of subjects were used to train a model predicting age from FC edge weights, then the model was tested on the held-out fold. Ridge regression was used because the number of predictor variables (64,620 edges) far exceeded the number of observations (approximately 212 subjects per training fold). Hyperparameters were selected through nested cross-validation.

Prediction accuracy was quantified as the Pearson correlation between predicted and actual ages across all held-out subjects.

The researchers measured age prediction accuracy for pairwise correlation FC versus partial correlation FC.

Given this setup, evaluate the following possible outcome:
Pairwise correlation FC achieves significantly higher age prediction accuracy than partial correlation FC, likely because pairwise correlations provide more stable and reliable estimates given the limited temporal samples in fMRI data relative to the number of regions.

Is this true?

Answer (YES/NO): YES